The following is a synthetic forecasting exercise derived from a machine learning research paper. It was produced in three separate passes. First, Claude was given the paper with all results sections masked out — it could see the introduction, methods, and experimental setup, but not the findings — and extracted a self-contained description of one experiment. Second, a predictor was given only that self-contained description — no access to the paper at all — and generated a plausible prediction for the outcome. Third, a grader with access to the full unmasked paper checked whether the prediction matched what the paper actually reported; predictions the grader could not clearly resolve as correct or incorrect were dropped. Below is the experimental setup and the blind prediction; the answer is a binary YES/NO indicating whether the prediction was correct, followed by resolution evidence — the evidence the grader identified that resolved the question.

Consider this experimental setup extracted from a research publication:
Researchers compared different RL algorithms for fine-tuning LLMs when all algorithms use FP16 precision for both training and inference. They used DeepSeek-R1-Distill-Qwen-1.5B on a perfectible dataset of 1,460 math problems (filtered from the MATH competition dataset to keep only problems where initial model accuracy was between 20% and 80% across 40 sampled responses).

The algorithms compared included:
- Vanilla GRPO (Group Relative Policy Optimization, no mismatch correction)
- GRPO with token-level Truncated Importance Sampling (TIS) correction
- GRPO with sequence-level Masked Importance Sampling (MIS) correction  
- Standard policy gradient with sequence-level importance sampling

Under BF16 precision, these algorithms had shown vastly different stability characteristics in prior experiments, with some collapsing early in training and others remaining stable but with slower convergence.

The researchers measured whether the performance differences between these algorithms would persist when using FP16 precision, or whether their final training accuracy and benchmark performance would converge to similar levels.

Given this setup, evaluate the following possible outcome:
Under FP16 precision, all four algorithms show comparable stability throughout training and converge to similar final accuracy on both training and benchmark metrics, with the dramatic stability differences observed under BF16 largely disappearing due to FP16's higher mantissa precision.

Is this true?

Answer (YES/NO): YES